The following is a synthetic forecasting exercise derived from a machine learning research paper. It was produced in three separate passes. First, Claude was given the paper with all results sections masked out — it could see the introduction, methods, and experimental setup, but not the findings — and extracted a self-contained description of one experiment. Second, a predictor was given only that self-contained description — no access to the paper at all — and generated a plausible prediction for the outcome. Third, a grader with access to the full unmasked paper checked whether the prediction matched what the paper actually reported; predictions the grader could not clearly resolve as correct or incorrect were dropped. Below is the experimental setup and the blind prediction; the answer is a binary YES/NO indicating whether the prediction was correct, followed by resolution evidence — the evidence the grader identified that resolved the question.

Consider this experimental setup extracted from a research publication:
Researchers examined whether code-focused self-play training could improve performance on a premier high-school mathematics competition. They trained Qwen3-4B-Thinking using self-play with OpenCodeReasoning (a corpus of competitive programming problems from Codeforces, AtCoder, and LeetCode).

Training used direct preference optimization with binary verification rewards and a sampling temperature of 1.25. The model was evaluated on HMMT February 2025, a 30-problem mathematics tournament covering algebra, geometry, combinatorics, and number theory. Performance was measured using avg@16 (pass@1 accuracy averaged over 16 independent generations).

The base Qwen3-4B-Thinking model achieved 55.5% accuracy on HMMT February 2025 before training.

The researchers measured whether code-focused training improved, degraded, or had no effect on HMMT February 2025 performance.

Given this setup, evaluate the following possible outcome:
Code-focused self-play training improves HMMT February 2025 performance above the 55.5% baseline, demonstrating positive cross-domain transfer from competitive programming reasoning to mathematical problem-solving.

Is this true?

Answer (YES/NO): NO